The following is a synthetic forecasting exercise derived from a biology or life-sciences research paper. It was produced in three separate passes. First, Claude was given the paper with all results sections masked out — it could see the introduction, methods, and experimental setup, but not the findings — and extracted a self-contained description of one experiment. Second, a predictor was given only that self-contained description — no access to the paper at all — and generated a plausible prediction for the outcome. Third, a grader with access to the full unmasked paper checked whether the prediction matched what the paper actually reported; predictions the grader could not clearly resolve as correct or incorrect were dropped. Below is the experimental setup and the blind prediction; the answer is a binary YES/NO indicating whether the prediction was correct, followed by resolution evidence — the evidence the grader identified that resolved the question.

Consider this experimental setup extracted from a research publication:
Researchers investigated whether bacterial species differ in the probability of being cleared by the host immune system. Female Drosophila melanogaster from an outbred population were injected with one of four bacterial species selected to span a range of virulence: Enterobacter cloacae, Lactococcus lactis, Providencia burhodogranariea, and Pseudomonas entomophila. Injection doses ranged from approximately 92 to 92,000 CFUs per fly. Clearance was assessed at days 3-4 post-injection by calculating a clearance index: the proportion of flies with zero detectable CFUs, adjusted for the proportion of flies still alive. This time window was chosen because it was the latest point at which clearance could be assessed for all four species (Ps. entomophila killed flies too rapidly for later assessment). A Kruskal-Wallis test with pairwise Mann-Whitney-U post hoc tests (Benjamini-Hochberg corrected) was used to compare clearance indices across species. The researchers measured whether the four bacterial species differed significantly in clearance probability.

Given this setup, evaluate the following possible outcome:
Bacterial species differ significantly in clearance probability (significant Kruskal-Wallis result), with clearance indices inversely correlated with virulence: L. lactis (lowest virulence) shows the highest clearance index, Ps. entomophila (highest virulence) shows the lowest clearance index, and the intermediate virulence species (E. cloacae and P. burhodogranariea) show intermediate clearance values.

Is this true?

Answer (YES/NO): NO